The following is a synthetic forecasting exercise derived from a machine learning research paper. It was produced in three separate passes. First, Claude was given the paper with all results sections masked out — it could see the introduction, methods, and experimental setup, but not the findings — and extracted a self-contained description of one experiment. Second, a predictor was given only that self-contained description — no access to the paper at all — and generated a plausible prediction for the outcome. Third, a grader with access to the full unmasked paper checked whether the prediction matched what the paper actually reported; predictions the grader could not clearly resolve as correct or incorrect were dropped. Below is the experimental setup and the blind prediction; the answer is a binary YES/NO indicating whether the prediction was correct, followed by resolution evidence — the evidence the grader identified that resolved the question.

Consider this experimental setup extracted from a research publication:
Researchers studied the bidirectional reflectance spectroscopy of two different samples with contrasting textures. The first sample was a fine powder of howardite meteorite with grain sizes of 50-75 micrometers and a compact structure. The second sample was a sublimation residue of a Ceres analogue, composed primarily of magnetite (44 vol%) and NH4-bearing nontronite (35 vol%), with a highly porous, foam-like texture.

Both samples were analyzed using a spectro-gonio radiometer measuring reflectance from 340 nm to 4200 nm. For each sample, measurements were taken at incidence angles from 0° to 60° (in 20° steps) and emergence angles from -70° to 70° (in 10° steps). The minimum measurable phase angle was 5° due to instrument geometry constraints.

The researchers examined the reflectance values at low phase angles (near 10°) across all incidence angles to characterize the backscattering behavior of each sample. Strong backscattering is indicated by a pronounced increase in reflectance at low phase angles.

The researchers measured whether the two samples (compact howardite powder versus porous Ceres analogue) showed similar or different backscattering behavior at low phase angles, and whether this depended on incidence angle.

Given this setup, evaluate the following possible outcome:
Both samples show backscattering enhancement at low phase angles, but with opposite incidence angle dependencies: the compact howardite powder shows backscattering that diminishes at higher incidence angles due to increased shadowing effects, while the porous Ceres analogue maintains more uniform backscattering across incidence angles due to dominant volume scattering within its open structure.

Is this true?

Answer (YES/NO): NO